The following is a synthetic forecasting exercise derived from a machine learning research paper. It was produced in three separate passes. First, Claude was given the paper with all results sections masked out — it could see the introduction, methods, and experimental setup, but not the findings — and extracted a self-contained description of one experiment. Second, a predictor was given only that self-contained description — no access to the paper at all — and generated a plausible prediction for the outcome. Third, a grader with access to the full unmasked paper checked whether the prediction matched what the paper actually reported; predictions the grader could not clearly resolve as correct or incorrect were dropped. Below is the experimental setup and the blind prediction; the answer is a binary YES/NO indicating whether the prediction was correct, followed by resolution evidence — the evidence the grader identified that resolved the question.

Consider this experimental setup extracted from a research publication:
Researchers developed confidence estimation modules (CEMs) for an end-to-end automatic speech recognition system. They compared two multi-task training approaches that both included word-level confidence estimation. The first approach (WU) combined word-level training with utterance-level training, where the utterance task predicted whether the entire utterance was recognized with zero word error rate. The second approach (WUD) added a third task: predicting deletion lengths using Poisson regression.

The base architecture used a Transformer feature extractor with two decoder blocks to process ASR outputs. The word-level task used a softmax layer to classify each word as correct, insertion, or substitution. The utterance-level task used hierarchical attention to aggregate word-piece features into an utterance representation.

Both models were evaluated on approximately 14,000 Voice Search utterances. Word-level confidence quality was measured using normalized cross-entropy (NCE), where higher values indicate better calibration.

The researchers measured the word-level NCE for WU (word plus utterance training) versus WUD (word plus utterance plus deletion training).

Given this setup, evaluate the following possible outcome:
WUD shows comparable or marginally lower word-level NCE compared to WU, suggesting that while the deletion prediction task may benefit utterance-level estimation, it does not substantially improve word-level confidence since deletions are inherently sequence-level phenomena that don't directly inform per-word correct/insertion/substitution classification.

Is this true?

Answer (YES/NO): YES